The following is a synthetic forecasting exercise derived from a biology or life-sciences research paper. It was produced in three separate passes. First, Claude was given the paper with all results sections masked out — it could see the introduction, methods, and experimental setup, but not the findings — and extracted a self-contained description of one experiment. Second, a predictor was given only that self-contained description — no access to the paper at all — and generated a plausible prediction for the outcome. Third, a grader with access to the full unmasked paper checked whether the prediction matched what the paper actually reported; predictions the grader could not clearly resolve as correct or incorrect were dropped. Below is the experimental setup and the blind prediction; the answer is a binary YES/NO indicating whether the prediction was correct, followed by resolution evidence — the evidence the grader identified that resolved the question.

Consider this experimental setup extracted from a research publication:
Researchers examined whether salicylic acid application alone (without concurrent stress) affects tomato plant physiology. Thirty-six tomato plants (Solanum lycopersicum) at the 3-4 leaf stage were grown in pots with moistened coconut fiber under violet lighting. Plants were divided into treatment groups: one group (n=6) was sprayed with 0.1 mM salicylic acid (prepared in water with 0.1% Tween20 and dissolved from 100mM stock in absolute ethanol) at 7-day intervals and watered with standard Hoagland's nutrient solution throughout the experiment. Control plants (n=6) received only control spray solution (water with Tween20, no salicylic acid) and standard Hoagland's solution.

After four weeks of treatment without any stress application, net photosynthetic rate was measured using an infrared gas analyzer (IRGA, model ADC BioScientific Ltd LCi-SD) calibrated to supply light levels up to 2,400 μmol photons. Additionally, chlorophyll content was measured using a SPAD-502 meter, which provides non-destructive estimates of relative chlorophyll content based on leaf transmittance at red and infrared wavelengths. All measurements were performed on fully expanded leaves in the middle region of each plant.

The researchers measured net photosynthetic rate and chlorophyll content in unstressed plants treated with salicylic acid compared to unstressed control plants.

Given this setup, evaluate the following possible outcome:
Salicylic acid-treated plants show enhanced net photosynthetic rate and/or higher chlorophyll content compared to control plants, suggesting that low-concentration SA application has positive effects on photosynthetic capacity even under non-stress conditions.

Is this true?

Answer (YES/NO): NO